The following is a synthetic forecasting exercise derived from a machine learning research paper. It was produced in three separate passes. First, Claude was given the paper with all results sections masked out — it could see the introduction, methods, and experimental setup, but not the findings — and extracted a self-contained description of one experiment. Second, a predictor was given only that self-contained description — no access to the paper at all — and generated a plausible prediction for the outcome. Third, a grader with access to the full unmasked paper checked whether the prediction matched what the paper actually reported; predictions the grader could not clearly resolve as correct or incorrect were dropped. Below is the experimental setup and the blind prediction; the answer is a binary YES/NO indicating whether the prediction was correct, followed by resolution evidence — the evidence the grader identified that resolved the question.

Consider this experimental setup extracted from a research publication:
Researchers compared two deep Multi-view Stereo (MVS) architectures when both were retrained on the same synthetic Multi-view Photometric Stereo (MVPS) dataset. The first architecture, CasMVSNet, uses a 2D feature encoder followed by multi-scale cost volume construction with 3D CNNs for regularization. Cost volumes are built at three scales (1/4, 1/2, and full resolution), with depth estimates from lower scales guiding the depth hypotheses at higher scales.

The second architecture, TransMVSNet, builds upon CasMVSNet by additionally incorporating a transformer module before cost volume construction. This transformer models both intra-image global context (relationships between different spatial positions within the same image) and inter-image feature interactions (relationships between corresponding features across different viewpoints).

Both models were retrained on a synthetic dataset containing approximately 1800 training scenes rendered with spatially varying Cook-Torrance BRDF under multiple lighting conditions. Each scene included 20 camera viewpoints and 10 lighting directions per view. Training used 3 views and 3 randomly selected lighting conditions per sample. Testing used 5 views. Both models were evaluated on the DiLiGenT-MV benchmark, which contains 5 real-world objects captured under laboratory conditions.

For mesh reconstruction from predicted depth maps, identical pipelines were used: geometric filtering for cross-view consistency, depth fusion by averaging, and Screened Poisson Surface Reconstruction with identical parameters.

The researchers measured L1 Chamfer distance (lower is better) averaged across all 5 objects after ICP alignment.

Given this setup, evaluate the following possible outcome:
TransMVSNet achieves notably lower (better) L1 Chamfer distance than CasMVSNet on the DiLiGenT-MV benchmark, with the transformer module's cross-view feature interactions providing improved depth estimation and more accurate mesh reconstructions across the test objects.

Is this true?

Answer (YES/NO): NO